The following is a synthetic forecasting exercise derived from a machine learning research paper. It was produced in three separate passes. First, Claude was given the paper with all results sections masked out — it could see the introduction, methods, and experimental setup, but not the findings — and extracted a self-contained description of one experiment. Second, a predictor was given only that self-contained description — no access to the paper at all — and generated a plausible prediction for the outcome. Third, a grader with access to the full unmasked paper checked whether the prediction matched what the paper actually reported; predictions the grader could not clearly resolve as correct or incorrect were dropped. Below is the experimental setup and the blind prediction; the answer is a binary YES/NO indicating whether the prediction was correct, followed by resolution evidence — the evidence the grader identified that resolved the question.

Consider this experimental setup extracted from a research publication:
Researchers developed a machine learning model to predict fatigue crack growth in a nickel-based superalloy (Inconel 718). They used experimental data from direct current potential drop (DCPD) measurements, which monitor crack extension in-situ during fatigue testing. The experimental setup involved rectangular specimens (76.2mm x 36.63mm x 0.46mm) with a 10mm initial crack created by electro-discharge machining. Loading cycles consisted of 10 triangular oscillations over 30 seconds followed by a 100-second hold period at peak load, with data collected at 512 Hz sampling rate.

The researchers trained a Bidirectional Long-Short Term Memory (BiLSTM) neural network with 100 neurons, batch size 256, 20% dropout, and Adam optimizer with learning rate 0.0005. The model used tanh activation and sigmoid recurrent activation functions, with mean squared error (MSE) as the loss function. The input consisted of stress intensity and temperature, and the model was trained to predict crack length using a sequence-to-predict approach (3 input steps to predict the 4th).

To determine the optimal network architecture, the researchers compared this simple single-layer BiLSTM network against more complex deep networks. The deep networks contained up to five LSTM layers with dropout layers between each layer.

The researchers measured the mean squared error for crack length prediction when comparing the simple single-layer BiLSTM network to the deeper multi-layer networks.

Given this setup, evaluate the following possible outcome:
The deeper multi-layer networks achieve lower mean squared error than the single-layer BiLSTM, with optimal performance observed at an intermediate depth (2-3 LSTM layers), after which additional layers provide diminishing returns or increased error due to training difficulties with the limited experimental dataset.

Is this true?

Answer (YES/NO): NO